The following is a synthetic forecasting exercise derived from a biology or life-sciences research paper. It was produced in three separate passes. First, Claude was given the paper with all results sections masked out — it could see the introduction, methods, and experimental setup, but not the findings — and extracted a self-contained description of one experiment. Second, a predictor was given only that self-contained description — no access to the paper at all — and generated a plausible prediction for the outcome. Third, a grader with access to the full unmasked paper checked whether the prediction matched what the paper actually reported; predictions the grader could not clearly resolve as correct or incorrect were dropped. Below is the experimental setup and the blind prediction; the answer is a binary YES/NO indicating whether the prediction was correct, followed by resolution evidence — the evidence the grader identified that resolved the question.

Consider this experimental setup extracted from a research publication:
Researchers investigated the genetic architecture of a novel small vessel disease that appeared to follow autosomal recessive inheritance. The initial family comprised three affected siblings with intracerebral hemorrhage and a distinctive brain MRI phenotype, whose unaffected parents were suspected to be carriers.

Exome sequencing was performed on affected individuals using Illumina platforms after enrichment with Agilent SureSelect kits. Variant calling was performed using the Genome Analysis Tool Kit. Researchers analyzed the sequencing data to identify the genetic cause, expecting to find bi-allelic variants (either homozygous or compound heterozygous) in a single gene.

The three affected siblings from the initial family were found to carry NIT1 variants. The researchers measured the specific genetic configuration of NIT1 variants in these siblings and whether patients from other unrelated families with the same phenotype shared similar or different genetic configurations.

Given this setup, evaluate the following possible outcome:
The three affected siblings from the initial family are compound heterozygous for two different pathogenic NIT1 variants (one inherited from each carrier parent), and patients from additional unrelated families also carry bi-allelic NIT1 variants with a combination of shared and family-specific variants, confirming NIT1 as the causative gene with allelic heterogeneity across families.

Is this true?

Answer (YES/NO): YES